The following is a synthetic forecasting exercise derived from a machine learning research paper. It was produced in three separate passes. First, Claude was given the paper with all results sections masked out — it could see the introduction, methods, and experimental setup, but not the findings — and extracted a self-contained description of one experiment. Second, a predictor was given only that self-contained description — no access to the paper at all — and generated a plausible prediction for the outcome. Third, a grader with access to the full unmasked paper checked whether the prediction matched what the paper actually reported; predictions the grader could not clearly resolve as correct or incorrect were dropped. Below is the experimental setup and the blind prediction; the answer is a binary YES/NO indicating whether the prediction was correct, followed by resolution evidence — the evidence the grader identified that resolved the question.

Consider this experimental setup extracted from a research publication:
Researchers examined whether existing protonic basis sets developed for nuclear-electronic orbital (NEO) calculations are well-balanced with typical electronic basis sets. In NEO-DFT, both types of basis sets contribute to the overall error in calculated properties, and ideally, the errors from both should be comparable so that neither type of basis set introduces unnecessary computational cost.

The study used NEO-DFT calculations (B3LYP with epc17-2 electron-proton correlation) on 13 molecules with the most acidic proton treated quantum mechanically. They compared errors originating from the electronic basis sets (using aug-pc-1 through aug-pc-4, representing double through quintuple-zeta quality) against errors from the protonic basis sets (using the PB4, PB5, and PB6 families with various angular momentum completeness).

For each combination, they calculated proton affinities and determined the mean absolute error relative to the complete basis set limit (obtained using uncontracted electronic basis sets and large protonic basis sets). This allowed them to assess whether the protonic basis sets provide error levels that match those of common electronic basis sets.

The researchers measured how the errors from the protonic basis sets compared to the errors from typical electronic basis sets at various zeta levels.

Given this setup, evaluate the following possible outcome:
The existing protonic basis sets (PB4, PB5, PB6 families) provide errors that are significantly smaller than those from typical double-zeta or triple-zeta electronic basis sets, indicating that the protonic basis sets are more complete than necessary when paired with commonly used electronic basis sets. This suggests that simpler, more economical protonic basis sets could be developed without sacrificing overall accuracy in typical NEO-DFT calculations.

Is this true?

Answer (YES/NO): YES